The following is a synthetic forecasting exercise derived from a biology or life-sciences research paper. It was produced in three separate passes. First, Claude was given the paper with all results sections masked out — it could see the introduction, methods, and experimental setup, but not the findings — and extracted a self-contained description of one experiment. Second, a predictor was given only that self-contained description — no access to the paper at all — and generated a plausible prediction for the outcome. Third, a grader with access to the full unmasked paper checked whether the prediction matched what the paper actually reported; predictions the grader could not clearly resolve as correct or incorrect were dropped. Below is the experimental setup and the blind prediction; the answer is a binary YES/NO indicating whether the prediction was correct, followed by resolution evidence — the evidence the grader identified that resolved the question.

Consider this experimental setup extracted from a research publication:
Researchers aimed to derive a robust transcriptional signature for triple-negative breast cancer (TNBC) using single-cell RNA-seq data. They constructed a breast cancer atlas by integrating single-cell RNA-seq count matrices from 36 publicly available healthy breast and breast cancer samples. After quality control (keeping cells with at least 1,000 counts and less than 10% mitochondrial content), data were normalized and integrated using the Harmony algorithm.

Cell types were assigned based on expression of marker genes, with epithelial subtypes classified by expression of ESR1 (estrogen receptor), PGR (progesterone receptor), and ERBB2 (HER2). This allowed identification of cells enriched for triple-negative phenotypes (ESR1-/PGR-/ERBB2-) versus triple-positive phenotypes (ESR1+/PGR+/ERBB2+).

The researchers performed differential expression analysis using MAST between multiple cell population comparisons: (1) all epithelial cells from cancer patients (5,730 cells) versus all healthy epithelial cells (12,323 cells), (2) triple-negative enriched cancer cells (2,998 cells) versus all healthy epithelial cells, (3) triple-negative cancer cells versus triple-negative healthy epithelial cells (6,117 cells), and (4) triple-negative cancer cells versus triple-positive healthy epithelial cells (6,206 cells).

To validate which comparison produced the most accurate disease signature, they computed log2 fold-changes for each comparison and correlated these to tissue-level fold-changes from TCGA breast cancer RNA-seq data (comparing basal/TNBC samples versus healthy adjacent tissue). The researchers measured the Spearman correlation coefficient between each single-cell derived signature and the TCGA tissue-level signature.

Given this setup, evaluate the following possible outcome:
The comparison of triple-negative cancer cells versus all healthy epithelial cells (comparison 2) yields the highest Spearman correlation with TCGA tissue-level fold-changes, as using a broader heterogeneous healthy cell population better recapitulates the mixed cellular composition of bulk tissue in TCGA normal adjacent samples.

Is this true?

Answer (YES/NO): NO